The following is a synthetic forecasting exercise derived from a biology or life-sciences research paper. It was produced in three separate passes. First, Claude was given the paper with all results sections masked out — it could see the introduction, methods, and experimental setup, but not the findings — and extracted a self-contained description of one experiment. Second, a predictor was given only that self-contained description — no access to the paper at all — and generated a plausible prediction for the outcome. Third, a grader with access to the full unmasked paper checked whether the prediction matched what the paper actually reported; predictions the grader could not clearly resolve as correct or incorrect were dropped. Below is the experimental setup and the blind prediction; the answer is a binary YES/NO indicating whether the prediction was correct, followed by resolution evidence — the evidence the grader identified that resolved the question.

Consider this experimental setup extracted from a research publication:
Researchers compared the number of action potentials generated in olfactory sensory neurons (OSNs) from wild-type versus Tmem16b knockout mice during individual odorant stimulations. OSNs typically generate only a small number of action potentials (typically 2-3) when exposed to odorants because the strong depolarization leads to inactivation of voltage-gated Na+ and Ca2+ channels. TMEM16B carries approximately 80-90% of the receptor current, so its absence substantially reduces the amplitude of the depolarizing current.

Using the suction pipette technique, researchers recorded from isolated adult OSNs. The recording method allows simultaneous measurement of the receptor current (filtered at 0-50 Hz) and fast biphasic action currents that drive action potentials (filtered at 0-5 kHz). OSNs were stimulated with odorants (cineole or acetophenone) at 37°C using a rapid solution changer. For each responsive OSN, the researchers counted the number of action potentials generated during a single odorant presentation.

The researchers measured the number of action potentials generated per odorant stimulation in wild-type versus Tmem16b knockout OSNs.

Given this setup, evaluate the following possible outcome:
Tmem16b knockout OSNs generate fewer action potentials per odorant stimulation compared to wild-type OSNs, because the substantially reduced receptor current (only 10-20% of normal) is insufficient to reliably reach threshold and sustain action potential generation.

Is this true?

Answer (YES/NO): NO